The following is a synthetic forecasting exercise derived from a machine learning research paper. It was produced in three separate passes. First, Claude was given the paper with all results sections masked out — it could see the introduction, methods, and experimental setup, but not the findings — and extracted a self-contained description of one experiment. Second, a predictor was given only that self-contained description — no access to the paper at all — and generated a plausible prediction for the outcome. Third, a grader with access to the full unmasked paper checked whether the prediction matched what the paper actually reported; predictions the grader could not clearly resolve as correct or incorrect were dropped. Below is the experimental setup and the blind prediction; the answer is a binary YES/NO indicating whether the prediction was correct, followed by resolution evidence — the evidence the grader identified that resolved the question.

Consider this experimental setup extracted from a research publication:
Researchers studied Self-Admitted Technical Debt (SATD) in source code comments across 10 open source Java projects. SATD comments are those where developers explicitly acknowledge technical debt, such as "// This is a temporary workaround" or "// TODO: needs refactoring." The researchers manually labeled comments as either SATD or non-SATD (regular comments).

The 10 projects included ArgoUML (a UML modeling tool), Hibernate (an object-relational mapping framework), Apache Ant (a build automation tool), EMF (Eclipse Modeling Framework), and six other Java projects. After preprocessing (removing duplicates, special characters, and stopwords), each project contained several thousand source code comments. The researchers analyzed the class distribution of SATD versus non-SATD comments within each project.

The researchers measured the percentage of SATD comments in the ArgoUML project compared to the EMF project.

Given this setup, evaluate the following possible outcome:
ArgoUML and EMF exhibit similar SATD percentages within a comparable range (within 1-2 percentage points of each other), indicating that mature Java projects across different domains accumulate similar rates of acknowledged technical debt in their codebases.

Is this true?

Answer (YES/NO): NO